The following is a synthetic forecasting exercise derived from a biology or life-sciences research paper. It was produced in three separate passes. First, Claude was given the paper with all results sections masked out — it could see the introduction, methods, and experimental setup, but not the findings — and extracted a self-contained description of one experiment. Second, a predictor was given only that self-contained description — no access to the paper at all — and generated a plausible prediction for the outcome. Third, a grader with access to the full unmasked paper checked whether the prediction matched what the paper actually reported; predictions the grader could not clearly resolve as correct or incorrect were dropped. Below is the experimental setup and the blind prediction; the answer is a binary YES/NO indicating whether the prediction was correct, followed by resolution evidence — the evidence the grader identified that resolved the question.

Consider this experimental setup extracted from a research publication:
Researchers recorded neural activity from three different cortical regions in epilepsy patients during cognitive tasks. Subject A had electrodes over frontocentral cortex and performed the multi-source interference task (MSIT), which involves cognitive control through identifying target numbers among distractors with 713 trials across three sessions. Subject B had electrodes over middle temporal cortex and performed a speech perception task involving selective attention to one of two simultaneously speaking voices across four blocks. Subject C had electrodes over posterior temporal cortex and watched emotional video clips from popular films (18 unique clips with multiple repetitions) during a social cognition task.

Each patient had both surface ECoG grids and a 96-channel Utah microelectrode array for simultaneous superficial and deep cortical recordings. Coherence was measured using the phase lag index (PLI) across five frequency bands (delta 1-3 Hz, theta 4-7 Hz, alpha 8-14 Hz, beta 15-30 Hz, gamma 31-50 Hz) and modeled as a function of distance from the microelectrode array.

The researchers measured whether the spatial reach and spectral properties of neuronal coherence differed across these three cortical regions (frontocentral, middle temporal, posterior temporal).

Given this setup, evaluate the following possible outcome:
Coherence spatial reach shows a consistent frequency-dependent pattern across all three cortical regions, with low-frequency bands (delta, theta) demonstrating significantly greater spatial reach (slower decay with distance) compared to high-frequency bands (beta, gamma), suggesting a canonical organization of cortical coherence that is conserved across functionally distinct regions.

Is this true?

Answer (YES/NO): NO